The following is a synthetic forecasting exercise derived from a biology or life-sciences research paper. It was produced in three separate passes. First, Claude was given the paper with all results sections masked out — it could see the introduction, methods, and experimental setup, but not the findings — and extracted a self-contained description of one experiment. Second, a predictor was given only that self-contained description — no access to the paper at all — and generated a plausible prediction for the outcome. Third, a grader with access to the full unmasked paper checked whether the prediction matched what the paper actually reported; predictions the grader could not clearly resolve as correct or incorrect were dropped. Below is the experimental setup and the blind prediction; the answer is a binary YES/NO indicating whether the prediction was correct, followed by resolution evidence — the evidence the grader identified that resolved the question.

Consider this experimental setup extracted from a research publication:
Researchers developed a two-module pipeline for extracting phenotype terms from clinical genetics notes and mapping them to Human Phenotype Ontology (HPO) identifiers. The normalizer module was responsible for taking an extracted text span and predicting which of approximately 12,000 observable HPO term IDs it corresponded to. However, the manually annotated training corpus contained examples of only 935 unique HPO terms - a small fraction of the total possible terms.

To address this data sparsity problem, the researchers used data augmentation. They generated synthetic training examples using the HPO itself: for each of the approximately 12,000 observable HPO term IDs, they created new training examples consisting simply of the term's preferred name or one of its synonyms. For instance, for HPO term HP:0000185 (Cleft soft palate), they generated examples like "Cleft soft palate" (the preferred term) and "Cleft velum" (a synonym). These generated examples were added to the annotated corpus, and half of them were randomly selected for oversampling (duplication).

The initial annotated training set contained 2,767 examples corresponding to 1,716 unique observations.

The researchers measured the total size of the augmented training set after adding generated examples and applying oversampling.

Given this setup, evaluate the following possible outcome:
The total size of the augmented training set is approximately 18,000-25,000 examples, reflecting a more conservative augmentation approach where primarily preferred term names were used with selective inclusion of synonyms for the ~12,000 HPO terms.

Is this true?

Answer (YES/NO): NO